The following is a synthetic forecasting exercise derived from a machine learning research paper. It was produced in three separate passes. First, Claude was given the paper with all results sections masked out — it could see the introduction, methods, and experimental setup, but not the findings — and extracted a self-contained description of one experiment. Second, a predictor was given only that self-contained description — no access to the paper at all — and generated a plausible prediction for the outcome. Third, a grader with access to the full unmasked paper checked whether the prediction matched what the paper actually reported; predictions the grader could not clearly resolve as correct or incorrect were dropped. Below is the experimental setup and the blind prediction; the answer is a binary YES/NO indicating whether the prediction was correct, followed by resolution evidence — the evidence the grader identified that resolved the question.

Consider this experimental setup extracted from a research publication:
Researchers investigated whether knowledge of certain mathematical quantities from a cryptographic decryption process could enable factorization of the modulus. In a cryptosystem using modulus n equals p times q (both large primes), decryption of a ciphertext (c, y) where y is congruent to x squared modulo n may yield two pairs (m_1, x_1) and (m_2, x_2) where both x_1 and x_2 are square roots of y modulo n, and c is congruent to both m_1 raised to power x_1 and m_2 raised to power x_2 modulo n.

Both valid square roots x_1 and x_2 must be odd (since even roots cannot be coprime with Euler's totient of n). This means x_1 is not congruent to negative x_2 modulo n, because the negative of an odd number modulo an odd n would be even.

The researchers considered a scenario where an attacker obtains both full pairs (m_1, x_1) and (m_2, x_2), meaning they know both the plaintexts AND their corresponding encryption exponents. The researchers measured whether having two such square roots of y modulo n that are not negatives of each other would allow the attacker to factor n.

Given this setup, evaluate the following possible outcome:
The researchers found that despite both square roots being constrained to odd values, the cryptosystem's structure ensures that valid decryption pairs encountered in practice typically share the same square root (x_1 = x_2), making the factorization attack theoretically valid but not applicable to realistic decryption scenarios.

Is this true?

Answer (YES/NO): NO